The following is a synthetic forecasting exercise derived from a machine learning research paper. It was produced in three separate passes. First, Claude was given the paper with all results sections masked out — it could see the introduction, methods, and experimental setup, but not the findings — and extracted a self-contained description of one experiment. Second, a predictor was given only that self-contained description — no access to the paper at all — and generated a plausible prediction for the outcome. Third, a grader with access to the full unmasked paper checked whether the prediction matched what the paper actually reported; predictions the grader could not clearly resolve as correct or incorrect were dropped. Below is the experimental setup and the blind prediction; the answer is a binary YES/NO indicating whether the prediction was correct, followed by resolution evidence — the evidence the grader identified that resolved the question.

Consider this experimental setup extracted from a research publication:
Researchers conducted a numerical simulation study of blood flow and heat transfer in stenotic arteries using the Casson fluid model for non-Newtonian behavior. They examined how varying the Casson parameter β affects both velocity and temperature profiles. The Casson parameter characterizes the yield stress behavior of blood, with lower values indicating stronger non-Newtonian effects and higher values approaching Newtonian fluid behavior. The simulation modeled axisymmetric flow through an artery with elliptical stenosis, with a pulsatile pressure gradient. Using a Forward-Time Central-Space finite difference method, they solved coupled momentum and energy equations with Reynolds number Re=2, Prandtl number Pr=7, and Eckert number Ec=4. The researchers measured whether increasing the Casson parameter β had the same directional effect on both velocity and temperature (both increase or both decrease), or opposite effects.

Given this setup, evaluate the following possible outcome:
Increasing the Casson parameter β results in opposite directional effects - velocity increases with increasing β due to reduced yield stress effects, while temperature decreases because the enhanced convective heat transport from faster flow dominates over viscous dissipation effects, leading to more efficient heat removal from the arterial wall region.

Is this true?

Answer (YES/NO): YES